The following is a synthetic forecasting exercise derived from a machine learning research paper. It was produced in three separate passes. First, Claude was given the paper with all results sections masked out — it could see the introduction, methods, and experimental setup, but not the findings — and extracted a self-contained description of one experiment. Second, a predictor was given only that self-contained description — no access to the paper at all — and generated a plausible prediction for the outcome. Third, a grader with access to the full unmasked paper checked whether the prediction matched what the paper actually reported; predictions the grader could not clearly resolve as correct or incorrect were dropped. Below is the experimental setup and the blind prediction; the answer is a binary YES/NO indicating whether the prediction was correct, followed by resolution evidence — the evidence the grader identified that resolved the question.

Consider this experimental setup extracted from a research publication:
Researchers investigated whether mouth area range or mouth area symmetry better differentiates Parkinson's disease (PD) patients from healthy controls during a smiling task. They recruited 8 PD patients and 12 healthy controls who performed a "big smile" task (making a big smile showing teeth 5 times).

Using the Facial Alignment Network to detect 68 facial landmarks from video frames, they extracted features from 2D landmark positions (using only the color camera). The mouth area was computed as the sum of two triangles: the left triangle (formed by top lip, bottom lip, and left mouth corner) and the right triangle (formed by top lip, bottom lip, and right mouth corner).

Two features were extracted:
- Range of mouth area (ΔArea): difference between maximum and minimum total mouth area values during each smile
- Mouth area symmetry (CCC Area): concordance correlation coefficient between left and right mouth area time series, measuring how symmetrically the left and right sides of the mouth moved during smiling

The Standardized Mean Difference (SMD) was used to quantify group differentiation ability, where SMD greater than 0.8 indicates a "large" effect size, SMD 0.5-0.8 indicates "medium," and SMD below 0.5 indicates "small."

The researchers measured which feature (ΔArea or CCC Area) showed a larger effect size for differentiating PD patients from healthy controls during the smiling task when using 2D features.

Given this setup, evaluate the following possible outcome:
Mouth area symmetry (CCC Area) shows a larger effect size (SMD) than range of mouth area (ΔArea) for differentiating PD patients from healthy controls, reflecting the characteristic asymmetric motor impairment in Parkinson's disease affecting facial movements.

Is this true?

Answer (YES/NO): YES